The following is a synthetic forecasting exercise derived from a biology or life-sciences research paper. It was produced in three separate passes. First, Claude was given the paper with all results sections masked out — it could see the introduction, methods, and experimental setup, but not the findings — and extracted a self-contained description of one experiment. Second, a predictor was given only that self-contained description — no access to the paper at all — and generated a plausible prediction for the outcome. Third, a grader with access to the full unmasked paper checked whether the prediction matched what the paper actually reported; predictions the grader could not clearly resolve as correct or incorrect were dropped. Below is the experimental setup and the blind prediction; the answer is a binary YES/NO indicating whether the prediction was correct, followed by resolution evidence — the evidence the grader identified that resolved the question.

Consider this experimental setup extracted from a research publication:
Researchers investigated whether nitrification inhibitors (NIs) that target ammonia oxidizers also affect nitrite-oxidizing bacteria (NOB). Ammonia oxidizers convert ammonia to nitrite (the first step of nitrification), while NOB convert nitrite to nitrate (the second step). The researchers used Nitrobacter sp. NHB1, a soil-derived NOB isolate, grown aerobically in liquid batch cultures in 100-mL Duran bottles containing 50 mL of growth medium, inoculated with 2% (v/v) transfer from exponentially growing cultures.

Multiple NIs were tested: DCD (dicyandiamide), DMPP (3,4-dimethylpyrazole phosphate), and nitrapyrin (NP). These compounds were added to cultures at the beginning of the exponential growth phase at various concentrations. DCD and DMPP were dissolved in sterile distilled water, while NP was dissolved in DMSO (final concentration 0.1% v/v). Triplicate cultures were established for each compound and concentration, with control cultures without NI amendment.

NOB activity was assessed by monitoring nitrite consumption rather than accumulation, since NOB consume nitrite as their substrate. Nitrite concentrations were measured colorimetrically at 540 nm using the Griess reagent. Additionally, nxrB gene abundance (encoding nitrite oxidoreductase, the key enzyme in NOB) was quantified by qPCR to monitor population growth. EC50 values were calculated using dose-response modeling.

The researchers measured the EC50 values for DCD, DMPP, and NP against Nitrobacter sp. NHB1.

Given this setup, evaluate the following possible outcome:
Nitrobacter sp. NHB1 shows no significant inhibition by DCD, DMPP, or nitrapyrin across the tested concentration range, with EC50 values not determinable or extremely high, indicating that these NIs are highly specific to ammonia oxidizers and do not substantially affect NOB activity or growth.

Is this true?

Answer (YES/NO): NO